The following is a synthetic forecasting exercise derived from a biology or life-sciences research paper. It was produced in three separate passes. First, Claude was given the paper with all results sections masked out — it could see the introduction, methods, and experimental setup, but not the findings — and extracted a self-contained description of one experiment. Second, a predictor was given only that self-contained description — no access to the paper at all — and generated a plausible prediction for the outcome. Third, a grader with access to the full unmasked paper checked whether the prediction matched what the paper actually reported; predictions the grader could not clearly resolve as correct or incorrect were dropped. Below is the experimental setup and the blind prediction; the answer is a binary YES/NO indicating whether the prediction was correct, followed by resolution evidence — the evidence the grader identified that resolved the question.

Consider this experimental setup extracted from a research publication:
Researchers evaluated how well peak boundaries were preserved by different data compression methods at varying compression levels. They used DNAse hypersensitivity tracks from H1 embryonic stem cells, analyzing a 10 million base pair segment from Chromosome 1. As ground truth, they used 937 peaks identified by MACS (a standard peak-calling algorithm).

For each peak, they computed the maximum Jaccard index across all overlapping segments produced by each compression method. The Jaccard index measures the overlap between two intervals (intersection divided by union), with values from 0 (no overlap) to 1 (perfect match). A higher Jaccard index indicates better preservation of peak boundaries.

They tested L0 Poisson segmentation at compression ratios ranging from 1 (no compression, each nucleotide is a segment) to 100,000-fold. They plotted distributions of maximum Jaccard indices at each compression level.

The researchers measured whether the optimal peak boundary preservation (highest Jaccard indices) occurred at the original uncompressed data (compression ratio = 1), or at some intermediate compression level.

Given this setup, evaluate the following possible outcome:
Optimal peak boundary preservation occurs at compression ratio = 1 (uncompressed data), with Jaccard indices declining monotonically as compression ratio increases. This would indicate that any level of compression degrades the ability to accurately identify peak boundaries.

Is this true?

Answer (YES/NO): NO